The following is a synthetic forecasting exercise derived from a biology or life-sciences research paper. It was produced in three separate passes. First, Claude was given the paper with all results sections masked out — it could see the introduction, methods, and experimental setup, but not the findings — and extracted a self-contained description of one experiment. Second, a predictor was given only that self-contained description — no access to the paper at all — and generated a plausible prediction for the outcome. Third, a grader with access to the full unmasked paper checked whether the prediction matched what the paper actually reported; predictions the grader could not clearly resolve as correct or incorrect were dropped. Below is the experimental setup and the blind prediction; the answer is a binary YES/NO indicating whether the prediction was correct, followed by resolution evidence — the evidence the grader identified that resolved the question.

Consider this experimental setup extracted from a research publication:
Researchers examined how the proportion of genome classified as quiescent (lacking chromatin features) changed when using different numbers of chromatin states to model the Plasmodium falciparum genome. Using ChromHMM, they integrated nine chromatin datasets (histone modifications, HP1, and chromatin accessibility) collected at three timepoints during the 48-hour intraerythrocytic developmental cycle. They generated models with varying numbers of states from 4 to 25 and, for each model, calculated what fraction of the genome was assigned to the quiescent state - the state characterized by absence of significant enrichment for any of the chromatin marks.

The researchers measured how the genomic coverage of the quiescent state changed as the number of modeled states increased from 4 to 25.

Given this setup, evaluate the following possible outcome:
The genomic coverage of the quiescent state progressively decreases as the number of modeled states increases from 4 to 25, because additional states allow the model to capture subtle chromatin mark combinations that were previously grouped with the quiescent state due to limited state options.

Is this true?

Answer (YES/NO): YES